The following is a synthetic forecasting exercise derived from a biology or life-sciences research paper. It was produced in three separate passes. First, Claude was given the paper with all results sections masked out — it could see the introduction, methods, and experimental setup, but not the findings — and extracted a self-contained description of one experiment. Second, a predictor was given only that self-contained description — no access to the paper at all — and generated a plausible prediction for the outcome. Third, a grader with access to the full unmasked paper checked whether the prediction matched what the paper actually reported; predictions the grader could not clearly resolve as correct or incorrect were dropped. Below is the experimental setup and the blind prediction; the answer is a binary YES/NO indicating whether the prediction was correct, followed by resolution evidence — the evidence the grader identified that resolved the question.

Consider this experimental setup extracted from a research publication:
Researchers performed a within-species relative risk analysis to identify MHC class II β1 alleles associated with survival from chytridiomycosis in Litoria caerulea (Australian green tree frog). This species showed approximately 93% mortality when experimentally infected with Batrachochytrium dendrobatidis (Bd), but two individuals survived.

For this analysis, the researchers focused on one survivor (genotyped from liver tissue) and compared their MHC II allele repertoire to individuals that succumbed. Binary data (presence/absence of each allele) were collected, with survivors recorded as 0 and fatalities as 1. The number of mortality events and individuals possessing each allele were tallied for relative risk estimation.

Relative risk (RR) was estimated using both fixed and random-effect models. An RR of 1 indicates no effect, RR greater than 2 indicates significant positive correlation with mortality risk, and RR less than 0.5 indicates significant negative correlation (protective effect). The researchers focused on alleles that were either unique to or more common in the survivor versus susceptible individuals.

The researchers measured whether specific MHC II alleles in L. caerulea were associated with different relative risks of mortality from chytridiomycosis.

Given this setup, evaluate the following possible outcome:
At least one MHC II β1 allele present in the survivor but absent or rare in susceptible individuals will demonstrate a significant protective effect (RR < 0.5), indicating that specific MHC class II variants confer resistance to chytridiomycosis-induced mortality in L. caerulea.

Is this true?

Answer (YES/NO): NO